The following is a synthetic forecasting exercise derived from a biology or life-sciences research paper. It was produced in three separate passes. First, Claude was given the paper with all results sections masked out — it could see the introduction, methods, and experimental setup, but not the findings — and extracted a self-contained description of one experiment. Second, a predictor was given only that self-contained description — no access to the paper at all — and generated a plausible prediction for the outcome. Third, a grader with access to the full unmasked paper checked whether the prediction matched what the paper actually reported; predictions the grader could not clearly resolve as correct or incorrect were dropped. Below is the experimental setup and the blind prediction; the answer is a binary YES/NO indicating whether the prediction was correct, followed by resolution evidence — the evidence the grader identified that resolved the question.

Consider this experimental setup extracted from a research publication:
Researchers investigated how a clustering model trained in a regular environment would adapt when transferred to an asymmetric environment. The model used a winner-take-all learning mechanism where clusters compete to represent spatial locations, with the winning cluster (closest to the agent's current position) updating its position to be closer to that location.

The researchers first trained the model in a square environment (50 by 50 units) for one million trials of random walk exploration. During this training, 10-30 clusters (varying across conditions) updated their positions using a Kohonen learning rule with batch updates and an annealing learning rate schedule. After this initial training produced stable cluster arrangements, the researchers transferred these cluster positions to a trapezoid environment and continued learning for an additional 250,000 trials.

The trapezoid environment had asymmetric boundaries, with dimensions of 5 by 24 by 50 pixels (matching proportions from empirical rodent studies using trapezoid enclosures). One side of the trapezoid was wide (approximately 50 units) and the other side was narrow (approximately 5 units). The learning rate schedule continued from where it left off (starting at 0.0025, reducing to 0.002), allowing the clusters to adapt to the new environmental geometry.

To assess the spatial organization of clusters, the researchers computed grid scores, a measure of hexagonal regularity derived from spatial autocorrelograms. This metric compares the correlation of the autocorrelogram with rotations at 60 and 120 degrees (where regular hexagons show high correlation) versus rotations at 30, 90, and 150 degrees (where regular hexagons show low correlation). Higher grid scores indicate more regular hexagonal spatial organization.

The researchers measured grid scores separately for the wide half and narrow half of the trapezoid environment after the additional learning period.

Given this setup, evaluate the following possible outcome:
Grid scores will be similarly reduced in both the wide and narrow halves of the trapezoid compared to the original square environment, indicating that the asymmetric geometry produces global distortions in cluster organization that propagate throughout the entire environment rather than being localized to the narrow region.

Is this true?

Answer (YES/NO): NO